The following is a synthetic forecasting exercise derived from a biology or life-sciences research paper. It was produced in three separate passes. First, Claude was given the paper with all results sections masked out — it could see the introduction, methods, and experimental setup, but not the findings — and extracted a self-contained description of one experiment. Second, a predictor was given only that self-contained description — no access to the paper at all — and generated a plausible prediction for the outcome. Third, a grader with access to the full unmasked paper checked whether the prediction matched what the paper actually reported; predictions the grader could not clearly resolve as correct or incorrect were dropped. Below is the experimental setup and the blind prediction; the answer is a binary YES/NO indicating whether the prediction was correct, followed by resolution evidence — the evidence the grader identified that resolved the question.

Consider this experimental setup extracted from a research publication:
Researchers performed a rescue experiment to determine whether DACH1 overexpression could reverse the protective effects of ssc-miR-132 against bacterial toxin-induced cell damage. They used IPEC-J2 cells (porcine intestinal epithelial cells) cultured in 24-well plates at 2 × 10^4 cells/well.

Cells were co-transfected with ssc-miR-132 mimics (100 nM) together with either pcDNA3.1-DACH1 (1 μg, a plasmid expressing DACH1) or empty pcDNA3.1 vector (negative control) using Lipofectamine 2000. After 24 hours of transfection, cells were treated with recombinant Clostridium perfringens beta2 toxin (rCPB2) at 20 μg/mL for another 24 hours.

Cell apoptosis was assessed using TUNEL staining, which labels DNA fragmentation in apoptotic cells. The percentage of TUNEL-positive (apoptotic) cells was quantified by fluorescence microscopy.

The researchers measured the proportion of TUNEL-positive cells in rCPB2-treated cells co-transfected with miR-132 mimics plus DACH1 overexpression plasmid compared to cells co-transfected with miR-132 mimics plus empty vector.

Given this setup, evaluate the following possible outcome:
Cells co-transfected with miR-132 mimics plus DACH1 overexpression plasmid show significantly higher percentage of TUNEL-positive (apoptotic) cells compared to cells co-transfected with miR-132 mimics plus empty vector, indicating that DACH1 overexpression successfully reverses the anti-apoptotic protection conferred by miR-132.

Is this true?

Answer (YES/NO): YES